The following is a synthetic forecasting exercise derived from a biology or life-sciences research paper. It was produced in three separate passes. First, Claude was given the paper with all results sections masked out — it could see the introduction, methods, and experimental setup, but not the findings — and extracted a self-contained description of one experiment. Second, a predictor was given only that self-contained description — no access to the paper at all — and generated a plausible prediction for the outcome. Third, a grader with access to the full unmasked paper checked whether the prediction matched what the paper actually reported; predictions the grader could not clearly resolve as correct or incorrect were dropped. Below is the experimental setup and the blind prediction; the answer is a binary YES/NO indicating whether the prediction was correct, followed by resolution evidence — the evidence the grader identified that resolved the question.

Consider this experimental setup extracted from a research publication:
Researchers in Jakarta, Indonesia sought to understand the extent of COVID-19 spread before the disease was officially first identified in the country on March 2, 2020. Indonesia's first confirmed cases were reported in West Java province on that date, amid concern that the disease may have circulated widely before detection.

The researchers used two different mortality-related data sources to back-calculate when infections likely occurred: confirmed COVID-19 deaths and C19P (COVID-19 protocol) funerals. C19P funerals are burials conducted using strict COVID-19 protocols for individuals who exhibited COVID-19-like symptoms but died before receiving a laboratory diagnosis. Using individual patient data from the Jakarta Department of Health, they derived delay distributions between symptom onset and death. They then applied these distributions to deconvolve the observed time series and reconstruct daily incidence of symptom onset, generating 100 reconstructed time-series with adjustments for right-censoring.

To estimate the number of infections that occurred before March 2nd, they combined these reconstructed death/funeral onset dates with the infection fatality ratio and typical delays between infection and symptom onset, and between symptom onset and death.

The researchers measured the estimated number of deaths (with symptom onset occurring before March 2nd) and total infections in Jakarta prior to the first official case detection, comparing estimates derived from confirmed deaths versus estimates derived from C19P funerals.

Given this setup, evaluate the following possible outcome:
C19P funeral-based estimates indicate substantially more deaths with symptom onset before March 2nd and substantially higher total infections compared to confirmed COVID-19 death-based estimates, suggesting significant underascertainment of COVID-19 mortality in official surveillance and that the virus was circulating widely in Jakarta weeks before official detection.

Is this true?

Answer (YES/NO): YES